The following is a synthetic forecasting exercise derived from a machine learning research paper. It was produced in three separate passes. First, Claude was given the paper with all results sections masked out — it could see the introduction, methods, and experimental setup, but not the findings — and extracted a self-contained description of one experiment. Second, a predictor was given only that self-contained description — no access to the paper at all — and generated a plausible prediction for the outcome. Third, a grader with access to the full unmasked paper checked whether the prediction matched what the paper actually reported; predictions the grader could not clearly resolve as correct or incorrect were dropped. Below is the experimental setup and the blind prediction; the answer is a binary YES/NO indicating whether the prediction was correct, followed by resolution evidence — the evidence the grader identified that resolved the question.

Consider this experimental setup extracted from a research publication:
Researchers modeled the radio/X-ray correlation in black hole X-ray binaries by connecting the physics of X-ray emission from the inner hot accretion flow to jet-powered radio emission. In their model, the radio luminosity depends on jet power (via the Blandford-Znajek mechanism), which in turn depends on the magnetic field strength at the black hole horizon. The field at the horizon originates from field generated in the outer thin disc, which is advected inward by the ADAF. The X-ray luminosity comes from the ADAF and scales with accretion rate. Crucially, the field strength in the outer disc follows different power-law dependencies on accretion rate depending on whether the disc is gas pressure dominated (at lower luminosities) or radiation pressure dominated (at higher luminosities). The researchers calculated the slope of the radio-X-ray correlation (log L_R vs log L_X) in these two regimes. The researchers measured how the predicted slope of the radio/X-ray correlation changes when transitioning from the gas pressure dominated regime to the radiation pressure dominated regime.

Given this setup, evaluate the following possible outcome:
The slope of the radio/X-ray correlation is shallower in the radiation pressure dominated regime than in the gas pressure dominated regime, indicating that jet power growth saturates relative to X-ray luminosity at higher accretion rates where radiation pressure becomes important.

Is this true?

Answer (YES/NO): NO